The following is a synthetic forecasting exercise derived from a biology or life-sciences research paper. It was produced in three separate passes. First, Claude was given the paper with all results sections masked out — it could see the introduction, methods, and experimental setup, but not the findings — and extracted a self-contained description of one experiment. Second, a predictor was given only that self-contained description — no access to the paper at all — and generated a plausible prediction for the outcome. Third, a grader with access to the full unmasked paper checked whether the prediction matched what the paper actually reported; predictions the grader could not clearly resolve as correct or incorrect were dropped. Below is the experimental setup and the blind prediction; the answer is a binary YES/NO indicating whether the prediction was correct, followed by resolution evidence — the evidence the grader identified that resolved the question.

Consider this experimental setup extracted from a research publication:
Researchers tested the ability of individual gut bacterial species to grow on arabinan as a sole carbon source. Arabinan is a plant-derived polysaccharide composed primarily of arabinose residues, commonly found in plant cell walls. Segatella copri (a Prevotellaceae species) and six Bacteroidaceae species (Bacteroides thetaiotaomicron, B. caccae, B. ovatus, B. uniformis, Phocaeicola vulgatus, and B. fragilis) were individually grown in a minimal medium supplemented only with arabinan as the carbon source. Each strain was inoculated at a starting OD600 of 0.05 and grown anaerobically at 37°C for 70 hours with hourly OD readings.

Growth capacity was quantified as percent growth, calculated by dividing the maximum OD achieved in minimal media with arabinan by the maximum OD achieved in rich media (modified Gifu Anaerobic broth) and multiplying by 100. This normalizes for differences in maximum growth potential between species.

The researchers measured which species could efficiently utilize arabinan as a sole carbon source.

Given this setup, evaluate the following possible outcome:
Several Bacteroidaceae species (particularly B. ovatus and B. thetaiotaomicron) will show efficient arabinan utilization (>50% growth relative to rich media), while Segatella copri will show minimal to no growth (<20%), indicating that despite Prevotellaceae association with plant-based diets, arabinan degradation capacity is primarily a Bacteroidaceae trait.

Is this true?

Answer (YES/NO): NO